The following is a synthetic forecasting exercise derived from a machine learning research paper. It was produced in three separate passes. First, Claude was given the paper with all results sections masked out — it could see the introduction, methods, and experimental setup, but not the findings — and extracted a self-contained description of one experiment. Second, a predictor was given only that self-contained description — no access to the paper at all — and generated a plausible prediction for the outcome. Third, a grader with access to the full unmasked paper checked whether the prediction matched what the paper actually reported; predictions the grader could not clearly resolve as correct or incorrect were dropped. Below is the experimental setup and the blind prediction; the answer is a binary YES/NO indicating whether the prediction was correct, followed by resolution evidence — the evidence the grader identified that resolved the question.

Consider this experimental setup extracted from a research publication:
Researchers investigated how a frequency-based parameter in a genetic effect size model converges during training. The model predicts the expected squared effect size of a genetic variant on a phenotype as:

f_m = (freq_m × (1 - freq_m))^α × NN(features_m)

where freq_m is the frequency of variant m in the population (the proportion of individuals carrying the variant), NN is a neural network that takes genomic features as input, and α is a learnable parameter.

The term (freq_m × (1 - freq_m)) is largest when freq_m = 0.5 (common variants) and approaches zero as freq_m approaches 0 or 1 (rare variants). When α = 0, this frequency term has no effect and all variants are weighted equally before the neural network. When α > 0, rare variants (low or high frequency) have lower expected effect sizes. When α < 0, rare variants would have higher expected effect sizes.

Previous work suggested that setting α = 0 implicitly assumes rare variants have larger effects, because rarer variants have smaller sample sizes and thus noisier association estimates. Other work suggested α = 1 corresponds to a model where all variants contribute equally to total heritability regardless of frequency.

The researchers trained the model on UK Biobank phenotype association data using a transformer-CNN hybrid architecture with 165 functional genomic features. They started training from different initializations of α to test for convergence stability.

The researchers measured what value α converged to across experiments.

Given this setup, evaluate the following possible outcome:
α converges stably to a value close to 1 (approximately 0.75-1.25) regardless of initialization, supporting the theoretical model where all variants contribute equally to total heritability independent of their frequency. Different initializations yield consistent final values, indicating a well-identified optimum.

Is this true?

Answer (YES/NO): NO